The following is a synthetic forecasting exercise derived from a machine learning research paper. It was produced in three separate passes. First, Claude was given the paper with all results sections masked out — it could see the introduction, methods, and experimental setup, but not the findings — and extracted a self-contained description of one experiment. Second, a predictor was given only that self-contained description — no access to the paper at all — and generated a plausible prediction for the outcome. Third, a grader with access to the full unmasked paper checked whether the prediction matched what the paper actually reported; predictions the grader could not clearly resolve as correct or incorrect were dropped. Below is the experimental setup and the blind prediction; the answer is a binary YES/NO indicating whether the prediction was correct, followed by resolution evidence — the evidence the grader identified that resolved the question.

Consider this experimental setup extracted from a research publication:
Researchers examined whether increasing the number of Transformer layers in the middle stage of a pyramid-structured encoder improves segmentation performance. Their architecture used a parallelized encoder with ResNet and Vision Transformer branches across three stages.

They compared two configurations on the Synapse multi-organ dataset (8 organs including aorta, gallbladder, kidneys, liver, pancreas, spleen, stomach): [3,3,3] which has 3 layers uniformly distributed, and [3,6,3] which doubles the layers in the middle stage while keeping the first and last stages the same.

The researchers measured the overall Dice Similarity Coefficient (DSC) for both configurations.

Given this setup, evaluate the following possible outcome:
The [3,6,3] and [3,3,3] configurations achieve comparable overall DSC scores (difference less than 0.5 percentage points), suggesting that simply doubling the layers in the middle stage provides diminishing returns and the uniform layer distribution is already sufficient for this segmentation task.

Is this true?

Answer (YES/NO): NO